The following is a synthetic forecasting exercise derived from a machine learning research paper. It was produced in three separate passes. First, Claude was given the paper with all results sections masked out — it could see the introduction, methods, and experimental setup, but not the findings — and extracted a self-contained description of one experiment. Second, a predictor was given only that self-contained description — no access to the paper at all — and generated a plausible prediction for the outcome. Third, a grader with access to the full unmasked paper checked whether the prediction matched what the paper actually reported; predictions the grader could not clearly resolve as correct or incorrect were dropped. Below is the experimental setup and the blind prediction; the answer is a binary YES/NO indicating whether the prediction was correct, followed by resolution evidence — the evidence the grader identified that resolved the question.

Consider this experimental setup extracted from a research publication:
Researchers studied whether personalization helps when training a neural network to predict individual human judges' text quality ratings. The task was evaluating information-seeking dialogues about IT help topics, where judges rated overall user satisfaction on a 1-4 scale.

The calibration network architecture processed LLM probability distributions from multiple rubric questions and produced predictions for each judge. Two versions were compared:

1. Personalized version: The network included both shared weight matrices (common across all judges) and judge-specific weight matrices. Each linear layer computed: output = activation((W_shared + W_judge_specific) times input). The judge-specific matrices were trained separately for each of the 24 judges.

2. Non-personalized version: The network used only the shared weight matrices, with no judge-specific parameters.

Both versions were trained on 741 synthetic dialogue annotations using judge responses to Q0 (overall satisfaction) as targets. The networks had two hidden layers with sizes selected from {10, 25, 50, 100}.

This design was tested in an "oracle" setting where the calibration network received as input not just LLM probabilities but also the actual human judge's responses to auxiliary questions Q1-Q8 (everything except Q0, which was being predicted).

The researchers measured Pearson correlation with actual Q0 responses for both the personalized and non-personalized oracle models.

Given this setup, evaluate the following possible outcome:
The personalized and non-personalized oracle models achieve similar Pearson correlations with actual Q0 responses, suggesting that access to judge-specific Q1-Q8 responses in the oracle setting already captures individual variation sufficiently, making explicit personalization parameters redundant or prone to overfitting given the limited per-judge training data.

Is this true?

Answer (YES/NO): NO